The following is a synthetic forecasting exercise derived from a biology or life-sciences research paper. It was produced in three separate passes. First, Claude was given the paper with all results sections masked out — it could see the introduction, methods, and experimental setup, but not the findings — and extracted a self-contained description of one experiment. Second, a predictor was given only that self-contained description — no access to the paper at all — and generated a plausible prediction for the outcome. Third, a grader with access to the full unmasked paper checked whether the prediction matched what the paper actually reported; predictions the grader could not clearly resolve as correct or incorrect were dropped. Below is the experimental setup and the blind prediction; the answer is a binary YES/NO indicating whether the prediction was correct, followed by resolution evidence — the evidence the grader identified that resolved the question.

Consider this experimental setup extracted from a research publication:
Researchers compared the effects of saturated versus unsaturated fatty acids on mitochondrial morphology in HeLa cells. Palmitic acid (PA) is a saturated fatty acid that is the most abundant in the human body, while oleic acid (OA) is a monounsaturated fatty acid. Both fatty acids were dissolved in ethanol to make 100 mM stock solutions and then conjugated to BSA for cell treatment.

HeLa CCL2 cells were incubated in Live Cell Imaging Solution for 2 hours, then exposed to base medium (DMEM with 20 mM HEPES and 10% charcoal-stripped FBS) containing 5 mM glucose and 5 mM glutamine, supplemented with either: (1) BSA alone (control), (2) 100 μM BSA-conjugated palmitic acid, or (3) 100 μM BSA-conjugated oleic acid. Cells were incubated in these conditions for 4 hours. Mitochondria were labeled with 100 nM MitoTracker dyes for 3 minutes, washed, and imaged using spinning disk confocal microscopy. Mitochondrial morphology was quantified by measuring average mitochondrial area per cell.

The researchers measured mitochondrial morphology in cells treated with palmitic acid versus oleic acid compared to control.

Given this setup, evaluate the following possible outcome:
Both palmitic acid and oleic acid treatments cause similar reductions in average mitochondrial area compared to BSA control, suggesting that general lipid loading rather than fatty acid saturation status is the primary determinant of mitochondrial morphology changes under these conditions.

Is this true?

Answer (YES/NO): NO